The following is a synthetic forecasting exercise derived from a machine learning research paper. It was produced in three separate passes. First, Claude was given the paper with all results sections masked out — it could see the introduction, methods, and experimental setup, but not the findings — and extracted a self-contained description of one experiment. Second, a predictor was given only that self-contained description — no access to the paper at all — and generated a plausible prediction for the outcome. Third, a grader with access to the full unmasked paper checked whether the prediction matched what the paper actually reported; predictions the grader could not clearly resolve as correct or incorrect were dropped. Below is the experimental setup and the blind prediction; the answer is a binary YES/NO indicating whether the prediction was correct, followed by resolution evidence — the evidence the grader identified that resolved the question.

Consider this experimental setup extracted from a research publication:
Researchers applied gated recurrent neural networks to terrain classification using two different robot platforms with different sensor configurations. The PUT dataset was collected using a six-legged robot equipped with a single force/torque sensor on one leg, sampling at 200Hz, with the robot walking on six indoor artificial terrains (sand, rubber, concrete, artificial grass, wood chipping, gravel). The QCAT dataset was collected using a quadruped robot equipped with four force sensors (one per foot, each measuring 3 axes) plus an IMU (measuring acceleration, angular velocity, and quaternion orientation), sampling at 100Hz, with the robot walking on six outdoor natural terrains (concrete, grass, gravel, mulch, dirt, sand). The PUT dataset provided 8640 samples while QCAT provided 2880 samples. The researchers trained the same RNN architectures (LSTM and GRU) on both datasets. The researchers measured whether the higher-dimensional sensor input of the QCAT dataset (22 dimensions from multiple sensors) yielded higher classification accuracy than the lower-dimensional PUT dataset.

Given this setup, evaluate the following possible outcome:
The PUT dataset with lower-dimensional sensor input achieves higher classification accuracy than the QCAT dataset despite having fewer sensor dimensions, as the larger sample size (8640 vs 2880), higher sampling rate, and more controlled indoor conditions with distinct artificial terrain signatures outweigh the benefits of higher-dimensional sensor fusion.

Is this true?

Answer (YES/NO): NO